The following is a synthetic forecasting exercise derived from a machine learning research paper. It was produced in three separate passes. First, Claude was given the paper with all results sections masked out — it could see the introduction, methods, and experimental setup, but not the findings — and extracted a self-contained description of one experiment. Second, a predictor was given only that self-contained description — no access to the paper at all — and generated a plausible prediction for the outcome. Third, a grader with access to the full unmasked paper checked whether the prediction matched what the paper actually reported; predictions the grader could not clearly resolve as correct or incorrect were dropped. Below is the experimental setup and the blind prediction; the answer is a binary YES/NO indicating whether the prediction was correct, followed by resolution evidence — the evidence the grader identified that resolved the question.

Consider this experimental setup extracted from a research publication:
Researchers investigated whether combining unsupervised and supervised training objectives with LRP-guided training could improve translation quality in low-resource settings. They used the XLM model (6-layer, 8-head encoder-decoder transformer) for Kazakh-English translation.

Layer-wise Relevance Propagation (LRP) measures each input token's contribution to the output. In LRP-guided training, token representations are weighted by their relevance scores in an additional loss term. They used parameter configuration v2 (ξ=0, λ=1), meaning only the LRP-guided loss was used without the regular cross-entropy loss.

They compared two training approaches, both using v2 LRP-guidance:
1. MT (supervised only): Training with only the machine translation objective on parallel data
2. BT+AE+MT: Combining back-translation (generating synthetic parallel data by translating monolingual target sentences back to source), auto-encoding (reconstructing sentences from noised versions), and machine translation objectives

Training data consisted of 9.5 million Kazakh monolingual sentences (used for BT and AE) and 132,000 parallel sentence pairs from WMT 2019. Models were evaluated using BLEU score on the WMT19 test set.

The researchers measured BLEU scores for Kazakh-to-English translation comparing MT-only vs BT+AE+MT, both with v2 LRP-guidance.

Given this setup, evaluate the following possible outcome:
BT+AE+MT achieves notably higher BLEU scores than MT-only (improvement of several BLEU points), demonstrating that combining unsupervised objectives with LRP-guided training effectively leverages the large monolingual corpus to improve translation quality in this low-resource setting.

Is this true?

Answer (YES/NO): NO